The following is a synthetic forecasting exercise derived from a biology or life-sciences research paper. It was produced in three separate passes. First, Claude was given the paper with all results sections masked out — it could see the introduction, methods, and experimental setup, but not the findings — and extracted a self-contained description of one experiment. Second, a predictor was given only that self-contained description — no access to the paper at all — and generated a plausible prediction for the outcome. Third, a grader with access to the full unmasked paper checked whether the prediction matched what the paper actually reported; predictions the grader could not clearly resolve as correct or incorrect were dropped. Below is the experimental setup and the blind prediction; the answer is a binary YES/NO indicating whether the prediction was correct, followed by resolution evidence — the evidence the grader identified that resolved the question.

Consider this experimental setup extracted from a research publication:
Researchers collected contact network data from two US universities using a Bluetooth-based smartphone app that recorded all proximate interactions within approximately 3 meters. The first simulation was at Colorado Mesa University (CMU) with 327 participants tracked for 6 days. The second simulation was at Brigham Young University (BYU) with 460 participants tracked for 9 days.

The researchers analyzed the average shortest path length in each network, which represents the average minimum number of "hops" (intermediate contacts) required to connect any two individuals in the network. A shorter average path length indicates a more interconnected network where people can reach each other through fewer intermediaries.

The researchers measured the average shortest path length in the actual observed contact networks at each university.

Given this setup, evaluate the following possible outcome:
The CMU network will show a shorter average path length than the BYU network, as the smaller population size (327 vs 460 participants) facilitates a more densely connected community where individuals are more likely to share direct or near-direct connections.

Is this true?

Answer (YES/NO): YES